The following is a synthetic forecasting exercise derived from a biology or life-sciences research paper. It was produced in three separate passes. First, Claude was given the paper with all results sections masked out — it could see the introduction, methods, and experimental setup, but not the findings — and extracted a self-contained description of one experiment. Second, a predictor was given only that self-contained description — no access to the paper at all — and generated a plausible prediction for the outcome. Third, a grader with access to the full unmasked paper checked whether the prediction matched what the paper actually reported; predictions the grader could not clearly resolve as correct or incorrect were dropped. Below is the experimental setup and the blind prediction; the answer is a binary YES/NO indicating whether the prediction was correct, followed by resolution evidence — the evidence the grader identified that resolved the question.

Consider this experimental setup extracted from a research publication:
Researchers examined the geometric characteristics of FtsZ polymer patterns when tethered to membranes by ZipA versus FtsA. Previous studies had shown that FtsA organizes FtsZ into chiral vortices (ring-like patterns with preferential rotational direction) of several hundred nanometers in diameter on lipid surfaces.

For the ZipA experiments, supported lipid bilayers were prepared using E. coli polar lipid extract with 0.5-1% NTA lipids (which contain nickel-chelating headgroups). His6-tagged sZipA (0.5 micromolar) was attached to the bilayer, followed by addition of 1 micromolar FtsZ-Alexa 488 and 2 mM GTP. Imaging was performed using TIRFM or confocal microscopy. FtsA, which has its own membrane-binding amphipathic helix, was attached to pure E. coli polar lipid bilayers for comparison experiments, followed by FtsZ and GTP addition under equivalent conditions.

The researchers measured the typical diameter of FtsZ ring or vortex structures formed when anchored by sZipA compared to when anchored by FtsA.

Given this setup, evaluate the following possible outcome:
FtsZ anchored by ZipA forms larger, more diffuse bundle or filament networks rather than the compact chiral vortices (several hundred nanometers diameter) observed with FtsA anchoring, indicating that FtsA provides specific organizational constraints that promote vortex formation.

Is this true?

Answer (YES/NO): NO